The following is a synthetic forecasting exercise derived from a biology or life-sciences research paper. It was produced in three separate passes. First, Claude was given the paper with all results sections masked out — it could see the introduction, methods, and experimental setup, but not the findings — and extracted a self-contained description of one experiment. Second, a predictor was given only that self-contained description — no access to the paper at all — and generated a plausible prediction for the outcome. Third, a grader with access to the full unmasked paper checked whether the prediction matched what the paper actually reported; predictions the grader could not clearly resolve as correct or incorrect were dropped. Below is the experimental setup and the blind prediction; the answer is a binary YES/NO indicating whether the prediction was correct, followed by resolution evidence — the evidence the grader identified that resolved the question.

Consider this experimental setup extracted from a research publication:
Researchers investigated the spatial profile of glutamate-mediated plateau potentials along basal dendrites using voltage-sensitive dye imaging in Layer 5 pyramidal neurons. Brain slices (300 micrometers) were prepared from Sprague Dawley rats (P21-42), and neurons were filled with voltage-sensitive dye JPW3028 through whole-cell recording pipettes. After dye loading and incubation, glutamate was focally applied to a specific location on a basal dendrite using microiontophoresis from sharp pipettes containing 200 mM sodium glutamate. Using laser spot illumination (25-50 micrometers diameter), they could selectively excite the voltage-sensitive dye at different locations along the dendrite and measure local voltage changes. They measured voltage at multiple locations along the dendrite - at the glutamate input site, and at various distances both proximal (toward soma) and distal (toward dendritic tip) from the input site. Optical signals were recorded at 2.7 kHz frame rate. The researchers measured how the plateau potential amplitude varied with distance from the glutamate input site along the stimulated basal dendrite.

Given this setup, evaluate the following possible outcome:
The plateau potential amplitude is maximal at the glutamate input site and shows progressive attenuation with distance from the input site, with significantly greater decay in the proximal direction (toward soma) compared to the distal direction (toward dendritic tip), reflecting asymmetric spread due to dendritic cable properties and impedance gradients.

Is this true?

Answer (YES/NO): YES